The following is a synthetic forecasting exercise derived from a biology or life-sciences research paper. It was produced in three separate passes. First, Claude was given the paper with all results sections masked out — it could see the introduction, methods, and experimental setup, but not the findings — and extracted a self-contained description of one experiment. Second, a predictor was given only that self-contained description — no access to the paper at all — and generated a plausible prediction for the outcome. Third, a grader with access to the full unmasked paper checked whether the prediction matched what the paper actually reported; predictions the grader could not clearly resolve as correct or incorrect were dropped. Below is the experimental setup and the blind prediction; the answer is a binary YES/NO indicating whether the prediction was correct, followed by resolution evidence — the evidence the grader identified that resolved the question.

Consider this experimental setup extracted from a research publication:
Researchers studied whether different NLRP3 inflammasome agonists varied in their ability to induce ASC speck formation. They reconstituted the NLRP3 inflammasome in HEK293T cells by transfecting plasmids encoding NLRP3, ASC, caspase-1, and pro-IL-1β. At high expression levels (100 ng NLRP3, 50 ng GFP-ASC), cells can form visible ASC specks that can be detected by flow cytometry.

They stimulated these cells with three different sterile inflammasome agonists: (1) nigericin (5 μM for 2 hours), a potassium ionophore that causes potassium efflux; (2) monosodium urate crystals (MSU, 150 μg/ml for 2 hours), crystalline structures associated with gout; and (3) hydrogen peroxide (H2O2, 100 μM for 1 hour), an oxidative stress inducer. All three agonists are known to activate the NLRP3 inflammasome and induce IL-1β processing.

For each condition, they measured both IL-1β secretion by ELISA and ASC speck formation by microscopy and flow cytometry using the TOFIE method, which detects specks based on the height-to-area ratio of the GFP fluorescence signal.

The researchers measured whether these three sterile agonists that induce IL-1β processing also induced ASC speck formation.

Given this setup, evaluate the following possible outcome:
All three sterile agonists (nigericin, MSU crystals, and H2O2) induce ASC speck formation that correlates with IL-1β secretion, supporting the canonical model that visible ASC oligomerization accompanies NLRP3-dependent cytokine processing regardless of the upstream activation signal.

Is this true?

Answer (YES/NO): NO